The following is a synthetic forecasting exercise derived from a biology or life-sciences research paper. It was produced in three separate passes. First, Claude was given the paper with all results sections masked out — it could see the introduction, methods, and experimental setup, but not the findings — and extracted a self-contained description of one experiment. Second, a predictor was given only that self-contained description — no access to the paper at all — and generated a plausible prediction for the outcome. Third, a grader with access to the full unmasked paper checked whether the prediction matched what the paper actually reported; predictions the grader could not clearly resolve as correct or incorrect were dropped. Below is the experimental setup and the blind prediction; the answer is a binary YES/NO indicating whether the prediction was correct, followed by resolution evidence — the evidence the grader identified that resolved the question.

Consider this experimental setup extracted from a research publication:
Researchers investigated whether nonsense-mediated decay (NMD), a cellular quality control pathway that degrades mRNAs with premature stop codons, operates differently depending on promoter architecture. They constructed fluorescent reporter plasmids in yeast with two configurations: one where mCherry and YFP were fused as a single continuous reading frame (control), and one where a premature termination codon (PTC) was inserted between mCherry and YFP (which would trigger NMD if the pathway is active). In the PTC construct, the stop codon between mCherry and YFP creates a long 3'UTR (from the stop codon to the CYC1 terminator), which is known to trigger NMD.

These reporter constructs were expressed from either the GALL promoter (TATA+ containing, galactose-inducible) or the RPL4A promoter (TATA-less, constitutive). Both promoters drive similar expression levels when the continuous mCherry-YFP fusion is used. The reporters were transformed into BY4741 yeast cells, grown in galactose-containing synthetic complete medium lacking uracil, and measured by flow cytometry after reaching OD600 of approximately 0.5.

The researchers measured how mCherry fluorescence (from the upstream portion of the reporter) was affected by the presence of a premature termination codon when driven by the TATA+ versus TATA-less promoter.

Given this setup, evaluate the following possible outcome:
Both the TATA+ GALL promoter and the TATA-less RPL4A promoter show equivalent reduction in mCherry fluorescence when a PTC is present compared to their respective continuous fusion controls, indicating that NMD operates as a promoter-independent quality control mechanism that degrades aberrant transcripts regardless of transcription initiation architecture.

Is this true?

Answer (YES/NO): NO